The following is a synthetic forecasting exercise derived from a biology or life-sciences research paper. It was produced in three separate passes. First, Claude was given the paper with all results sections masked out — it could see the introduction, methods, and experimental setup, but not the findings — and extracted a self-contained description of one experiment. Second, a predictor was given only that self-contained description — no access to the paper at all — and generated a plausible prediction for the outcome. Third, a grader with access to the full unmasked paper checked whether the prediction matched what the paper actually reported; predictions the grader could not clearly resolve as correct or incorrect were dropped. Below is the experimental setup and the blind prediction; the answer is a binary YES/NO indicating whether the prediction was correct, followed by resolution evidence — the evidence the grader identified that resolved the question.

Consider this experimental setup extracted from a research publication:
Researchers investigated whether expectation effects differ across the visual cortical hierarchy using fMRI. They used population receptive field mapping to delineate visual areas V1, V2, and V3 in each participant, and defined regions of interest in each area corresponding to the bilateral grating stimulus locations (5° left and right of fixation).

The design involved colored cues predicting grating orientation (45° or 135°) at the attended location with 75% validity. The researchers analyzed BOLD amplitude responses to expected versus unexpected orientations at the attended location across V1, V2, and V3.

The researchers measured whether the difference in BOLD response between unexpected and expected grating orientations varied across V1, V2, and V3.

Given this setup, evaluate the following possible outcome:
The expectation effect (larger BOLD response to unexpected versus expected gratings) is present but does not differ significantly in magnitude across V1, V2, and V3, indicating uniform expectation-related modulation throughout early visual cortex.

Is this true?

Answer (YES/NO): NO